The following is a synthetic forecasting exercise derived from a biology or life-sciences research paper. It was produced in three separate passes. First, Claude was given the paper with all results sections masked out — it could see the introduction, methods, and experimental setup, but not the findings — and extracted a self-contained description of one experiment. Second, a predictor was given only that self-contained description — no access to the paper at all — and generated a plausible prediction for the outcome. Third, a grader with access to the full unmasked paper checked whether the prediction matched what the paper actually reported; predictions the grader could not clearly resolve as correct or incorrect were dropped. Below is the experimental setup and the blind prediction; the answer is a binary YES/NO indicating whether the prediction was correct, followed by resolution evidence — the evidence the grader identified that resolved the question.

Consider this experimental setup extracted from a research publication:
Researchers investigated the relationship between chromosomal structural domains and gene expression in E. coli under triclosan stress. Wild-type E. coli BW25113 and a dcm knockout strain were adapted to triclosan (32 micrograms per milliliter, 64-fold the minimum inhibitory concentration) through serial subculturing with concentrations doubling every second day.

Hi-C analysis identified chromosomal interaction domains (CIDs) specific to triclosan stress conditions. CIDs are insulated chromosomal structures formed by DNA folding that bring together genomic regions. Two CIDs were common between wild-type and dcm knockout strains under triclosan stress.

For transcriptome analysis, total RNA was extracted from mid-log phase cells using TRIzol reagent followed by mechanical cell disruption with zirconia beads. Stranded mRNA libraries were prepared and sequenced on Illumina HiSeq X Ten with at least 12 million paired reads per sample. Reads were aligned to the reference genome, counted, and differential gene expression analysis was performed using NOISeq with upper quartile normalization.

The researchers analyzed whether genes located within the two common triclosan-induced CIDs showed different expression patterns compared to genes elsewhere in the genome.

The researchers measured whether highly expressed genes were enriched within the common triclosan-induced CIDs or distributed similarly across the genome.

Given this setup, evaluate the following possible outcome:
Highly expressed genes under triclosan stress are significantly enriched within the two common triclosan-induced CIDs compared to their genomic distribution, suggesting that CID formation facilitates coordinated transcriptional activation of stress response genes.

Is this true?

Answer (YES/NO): YES